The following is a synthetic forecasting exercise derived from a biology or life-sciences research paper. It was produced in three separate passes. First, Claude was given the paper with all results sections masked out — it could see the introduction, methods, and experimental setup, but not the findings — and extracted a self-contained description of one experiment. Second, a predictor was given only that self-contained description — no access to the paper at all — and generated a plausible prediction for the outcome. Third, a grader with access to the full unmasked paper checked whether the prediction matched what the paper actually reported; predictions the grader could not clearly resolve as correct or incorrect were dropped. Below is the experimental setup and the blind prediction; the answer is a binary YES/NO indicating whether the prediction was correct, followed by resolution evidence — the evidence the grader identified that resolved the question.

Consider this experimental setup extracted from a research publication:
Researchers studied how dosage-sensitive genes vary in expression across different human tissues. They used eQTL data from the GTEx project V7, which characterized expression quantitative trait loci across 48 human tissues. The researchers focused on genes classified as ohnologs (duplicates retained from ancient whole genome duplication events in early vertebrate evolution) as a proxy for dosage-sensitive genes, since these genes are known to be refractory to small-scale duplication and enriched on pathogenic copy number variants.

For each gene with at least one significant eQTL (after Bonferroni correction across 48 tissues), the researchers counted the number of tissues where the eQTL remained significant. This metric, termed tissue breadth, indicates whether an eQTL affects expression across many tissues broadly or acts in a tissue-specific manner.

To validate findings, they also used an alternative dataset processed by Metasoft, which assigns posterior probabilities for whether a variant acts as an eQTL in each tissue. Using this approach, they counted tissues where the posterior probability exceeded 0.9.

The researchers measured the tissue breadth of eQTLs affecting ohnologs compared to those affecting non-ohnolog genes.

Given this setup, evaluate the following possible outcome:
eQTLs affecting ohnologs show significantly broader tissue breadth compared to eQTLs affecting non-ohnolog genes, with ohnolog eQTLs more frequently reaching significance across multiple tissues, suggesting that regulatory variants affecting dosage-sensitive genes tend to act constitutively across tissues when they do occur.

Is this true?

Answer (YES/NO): NO